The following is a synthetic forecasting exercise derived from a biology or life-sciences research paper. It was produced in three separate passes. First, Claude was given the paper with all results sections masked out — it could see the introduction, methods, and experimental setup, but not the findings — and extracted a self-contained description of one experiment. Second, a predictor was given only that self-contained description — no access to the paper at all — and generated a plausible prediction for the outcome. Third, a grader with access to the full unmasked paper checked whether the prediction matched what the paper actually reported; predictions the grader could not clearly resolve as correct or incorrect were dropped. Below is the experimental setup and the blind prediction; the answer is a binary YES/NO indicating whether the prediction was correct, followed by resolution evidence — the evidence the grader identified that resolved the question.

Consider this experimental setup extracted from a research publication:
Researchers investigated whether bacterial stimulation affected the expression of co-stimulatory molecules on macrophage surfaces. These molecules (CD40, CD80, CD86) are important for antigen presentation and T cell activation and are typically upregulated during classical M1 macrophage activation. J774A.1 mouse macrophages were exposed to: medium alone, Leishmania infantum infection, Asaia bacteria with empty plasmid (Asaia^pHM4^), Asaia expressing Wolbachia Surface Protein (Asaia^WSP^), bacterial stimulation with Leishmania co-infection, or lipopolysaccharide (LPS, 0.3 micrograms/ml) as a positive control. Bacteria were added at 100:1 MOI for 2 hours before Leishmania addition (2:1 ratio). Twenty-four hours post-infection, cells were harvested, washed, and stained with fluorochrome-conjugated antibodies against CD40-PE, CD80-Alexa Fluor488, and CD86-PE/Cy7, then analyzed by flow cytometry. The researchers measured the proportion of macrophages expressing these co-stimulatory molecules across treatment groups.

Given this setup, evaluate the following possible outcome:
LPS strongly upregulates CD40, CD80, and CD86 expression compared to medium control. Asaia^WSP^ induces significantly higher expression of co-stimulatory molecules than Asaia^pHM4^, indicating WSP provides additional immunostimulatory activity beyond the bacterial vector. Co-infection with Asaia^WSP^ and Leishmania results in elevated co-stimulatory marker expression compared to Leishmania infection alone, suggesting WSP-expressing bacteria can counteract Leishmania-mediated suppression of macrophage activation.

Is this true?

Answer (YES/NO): NO